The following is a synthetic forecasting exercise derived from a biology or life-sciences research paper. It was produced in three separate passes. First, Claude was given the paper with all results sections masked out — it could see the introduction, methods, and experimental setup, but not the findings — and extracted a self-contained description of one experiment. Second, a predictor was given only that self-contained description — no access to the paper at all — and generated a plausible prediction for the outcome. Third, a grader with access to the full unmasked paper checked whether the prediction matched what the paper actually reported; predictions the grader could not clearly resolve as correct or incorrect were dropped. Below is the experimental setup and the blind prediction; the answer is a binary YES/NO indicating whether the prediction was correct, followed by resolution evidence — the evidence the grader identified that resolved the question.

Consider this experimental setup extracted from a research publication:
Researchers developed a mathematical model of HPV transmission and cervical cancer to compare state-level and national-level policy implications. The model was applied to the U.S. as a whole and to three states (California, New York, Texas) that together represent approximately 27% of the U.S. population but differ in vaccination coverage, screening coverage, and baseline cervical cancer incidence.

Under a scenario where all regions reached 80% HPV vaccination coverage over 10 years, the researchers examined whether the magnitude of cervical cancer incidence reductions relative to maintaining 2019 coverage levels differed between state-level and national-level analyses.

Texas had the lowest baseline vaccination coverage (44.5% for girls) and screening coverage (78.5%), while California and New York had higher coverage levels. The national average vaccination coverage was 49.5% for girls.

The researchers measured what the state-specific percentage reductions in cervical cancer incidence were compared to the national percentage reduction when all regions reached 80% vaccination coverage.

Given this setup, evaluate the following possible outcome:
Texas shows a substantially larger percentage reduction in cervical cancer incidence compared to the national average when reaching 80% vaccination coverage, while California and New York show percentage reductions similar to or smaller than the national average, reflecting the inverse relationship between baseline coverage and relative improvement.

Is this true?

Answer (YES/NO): YES